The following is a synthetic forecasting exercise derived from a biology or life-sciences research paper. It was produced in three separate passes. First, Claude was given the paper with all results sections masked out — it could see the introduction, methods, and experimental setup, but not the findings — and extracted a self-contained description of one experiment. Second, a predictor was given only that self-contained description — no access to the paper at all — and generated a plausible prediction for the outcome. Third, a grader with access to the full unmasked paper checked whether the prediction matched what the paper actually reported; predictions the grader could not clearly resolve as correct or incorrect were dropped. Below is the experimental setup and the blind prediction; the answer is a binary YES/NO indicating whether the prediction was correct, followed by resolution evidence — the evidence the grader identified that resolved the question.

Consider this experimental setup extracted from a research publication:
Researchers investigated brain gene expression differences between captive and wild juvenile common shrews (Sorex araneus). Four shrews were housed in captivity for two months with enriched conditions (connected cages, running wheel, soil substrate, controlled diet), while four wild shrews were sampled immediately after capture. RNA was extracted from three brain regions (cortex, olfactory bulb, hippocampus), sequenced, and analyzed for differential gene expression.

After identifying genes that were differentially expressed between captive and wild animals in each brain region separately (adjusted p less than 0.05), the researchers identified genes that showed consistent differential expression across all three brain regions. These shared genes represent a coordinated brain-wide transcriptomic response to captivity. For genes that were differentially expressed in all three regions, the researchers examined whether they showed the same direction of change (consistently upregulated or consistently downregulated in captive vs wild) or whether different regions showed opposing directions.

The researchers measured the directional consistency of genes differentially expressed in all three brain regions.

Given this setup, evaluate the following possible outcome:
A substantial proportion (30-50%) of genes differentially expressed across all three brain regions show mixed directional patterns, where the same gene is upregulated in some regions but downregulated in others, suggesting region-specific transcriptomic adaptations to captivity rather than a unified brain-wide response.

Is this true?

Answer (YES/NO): NO